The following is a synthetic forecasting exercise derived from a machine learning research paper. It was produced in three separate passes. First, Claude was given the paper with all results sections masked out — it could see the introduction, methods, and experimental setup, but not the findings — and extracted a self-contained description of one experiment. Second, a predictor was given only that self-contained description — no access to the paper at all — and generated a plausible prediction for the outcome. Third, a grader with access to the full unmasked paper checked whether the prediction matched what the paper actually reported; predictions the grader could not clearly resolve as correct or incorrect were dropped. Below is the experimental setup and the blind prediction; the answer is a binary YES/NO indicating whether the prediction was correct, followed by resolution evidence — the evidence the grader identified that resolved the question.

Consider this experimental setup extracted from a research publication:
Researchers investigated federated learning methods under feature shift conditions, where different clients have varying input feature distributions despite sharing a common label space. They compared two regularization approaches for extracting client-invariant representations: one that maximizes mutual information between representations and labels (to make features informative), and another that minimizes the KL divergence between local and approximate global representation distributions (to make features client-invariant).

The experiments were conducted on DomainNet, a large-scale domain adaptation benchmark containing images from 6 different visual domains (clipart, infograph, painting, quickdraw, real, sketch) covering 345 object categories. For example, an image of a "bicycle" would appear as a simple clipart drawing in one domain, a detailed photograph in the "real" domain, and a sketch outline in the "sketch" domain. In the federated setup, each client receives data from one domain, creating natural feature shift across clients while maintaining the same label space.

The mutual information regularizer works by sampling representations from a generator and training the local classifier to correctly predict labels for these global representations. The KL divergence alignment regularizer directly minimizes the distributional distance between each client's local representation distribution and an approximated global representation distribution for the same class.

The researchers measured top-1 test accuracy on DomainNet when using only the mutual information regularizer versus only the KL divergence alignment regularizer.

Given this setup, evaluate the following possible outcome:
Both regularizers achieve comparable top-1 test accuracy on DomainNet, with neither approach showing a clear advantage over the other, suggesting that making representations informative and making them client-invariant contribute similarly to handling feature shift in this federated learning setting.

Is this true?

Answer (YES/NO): YES